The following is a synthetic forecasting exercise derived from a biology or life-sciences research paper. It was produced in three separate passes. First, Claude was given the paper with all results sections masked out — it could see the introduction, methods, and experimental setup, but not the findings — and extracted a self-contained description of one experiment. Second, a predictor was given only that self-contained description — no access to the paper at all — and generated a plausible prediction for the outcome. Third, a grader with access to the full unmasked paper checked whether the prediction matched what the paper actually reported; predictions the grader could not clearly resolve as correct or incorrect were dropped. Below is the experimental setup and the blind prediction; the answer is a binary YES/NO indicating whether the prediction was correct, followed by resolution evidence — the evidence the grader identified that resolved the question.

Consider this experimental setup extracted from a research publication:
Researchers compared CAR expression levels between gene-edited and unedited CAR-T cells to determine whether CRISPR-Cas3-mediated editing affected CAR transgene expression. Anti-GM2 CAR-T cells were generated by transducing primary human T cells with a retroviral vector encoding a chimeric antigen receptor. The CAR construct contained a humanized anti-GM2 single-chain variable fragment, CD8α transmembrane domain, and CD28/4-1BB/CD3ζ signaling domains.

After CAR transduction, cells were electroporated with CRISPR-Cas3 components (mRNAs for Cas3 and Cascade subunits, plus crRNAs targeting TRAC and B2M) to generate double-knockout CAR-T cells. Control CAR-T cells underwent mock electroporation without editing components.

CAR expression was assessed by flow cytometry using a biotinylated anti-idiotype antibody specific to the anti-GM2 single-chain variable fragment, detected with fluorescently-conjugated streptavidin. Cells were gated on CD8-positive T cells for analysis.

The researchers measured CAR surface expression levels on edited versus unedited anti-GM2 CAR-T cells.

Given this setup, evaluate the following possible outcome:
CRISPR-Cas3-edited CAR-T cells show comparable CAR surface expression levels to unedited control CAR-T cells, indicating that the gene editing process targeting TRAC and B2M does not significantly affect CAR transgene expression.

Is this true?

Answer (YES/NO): YES